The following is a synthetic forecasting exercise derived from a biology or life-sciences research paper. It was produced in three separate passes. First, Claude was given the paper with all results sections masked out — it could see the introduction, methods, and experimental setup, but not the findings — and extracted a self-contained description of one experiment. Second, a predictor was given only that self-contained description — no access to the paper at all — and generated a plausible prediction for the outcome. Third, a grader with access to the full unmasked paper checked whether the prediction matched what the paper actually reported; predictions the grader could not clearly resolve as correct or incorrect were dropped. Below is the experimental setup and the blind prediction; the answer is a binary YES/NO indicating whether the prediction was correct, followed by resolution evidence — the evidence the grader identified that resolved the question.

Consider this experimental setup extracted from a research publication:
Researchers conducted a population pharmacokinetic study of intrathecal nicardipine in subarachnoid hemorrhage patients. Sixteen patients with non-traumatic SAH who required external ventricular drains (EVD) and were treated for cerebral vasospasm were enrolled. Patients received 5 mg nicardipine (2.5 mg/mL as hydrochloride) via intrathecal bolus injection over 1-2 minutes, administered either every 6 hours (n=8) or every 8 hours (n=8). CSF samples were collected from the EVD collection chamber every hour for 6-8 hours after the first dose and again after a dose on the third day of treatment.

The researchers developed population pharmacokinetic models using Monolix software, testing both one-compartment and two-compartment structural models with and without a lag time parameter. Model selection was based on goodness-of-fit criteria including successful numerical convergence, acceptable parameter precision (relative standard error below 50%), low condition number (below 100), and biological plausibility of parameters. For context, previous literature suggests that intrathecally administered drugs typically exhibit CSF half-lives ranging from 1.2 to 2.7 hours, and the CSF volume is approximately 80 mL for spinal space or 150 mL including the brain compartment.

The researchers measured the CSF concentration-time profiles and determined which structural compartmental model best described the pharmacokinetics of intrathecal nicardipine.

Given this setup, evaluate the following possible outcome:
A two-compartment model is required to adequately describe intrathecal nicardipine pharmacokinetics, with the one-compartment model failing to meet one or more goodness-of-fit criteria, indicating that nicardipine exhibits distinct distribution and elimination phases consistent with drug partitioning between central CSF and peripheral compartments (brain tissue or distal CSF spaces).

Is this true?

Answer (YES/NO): YES